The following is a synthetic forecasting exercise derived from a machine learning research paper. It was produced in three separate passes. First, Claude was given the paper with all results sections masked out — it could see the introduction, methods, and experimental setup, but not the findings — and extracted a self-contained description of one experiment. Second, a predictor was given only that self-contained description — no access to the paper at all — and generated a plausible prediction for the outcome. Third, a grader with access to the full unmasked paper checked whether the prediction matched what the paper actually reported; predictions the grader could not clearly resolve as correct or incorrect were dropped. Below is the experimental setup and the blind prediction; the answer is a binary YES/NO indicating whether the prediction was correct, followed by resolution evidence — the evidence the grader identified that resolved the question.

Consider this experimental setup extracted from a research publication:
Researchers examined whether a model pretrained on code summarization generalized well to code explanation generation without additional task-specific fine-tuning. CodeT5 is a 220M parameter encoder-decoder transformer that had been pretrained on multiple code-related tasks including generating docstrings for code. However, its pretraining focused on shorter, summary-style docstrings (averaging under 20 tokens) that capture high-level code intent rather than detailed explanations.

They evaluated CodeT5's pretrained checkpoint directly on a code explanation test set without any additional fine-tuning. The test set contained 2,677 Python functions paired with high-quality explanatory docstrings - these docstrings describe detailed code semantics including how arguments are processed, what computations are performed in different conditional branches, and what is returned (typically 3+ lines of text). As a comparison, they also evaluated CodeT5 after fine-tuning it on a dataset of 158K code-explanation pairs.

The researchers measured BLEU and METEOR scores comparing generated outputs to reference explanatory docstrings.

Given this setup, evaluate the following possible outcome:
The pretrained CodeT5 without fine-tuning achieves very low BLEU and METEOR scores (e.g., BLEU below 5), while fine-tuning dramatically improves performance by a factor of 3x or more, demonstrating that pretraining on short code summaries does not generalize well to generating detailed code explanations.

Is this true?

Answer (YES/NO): YES